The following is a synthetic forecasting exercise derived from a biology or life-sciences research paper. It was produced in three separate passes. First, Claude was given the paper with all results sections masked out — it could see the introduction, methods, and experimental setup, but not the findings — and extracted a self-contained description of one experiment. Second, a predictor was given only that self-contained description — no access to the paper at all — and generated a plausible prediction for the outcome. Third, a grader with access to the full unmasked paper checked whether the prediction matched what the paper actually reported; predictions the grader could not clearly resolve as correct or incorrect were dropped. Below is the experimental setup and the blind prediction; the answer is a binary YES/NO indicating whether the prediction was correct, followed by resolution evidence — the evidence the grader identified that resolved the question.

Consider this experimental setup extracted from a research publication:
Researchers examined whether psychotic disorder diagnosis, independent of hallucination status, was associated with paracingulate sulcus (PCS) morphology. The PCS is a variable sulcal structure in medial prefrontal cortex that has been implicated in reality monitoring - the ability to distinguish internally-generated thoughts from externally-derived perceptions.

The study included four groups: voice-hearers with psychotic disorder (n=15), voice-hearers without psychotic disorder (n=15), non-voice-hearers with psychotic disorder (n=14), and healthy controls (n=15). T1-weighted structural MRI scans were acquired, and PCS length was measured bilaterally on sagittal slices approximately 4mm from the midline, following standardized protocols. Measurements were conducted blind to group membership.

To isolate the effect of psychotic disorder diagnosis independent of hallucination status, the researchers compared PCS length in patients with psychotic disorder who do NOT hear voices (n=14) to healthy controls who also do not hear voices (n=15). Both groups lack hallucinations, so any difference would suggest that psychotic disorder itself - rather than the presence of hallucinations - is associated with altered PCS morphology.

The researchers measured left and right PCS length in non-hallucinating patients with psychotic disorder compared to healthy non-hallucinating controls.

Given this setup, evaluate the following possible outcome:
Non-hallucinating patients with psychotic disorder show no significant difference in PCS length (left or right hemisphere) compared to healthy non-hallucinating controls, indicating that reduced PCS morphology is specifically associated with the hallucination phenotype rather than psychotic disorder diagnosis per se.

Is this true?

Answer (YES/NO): YES